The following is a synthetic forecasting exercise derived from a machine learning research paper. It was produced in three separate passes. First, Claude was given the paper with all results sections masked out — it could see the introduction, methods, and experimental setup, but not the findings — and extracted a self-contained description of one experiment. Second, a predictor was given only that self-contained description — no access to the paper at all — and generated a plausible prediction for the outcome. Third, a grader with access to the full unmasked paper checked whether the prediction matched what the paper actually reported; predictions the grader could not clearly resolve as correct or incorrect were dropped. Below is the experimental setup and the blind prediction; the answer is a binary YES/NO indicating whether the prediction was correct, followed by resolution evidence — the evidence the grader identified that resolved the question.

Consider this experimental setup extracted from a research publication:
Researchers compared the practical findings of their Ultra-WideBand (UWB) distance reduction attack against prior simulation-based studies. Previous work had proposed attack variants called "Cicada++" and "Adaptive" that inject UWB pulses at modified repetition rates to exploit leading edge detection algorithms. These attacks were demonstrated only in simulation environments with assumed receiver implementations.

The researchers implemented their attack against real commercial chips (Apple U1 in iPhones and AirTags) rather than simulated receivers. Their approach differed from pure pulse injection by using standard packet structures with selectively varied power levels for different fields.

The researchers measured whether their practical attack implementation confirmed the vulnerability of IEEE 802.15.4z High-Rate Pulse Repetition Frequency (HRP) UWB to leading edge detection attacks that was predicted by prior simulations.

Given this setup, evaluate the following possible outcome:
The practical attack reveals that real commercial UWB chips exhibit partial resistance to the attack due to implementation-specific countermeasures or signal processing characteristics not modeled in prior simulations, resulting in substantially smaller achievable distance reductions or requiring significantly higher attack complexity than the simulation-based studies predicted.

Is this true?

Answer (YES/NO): NO